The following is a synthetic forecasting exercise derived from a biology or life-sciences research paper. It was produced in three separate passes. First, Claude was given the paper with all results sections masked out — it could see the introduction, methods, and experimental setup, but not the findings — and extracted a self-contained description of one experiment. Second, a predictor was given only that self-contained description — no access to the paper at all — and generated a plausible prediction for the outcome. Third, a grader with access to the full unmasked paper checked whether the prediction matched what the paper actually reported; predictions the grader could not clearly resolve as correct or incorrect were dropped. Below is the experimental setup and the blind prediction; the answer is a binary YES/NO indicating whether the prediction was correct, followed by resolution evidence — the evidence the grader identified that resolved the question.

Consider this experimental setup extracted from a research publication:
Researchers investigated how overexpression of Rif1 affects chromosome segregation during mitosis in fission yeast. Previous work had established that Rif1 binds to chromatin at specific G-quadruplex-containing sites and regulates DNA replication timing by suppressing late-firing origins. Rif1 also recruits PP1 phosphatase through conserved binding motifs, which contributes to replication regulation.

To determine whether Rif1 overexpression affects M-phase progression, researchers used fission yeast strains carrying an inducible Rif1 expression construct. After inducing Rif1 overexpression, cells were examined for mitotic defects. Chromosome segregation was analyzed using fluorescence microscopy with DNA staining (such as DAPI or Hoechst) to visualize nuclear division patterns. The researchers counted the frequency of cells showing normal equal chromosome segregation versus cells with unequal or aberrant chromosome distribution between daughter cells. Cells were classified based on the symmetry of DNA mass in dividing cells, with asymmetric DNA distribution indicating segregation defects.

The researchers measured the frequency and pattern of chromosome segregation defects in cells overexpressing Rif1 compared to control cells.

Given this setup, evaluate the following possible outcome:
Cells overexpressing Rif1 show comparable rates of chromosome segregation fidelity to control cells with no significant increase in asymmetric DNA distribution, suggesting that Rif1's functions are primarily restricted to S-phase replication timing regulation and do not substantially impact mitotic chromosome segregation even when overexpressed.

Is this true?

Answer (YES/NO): NO